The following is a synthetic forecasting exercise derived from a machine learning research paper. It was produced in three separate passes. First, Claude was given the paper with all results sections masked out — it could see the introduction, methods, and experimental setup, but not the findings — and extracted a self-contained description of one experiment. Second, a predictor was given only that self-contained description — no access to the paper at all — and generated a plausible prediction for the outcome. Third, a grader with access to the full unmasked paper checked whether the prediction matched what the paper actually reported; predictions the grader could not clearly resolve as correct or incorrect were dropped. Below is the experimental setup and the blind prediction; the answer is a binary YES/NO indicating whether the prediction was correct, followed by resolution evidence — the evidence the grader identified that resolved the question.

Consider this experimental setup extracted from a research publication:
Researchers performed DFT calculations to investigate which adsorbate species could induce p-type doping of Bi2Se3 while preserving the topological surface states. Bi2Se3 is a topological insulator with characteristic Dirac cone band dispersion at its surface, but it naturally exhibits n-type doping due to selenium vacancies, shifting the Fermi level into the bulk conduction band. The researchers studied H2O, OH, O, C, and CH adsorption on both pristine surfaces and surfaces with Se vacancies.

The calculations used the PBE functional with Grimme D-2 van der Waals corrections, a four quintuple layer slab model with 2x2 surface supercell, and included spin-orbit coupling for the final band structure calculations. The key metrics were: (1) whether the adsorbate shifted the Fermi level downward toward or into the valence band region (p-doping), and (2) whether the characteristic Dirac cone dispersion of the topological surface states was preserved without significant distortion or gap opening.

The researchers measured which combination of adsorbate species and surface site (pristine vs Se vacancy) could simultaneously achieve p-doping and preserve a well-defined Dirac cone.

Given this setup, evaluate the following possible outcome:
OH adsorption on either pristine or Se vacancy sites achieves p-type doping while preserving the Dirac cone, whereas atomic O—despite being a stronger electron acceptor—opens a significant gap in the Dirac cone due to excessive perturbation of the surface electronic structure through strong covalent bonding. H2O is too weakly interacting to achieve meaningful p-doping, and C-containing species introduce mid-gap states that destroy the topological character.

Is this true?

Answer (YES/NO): NO